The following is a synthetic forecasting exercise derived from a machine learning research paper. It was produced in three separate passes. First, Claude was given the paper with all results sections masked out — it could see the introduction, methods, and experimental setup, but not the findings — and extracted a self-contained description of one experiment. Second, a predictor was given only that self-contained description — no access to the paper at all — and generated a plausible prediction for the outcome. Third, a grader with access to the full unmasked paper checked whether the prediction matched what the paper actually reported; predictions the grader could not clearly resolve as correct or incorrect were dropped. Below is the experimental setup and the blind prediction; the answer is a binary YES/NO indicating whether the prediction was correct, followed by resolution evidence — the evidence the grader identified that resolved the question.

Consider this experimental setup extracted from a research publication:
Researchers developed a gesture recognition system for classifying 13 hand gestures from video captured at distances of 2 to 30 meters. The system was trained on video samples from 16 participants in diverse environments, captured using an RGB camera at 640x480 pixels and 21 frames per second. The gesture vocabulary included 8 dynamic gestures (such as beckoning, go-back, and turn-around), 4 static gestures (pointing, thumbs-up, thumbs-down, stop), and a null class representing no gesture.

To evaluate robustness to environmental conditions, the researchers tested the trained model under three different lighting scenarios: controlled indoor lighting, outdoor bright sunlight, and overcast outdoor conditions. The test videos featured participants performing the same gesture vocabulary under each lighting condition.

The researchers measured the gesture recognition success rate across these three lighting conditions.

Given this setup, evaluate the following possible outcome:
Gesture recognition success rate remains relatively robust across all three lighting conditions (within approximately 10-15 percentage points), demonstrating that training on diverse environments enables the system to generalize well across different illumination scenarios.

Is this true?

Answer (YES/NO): YES